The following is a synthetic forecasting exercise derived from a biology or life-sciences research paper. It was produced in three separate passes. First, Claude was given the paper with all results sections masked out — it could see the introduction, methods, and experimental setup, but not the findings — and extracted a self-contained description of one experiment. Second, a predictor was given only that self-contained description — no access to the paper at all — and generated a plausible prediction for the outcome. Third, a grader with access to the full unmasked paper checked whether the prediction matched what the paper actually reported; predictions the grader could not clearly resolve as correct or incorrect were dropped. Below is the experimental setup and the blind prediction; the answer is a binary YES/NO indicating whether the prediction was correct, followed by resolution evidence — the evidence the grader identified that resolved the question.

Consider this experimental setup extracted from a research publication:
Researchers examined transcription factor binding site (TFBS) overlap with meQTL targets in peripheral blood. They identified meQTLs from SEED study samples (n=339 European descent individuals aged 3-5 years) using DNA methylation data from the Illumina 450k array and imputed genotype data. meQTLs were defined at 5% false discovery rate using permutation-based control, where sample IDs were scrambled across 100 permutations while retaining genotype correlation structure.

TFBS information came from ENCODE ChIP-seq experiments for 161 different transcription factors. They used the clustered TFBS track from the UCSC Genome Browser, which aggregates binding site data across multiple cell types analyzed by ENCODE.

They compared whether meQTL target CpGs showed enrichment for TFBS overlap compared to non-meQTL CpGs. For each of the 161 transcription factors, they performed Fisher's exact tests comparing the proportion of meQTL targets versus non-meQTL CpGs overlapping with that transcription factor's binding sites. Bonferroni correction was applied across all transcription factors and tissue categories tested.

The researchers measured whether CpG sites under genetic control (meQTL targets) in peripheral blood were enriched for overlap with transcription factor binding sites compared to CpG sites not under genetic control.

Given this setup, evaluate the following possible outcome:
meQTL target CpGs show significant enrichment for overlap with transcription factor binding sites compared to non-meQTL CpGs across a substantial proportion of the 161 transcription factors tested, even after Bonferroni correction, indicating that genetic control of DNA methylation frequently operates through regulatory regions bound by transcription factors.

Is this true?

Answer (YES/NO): YES